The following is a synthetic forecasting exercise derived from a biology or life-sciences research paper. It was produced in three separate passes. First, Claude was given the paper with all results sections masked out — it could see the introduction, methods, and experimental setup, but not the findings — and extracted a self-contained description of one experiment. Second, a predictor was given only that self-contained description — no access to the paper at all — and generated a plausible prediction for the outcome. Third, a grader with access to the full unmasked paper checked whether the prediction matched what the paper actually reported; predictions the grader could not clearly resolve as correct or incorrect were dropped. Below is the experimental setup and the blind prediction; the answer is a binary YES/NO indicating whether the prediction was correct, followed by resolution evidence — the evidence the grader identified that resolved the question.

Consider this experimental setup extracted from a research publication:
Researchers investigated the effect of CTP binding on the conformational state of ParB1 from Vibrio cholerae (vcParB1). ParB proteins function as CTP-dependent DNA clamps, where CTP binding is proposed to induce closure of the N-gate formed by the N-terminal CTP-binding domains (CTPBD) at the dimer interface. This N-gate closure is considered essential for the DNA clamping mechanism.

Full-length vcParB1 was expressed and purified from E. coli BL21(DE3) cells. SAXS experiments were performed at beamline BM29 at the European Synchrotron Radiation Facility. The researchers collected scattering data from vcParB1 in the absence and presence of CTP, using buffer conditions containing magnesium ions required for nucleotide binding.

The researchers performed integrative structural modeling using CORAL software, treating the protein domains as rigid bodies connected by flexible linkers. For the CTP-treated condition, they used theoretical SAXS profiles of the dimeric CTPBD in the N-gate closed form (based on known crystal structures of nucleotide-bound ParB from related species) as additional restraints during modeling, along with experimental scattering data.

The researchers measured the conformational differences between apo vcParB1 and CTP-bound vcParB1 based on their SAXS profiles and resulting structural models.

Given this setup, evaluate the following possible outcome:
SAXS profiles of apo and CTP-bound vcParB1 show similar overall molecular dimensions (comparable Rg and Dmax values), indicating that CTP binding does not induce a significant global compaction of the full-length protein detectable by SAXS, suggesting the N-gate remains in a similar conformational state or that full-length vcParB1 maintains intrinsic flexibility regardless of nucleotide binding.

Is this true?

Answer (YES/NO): NO